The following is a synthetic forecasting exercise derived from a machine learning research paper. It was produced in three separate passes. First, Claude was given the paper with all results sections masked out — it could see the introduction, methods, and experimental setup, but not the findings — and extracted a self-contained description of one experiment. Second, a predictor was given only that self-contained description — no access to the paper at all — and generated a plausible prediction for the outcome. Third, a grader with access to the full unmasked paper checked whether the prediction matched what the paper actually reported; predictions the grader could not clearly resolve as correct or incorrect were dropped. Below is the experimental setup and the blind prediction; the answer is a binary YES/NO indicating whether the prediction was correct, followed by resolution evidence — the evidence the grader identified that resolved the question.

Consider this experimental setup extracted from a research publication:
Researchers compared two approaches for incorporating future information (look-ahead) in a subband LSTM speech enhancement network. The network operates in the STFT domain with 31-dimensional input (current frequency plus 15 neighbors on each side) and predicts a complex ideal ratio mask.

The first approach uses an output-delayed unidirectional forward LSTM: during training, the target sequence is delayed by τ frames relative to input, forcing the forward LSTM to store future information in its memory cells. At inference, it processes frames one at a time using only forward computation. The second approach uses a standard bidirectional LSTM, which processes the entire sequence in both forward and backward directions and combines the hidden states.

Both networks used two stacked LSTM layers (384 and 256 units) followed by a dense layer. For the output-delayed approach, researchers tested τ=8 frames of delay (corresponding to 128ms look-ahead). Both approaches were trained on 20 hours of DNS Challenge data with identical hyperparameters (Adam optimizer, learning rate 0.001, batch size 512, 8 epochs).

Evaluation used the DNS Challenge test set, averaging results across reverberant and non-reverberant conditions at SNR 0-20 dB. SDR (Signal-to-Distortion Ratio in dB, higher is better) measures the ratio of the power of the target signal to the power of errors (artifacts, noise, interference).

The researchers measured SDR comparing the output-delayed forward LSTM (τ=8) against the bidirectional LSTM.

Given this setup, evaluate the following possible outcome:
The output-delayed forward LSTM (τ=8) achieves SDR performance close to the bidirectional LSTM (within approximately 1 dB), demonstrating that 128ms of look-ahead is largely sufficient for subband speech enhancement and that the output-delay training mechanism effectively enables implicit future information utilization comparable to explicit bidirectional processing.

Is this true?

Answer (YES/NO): YES